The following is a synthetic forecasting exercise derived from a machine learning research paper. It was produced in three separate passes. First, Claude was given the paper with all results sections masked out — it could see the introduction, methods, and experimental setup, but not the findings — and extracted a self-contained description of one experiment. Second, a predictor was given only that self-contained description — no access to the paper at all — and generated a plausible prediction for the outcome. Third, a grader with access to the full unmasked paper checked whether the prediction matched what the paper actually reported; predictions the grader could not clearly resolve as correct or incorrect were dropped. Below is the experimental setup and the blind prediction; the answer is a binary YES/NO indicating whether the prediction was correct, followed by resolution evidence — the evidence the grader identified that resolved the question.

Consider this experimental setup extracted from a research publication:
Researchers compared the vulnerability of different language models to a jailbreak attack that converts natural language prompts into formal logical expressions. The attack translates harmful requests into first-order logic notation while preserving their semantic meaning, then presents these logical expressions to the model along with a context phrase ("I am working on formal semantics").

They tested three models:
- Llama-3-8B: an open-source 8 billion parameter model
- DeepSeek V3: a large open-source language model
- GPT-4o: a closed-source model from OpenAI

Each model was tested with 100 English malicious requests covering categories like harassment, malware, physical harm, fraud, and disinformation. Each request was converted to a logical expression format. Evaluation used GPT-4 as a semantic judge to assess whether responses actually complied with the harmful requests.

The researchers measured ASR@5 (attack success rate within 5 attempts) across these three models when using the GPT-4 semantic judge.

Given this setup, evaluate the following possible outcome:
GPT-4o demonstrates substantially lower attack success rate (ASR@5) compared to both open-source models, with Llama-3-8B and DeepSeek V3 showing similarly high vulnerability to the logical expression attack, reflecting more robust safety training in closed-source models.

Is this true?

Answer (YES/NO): NO